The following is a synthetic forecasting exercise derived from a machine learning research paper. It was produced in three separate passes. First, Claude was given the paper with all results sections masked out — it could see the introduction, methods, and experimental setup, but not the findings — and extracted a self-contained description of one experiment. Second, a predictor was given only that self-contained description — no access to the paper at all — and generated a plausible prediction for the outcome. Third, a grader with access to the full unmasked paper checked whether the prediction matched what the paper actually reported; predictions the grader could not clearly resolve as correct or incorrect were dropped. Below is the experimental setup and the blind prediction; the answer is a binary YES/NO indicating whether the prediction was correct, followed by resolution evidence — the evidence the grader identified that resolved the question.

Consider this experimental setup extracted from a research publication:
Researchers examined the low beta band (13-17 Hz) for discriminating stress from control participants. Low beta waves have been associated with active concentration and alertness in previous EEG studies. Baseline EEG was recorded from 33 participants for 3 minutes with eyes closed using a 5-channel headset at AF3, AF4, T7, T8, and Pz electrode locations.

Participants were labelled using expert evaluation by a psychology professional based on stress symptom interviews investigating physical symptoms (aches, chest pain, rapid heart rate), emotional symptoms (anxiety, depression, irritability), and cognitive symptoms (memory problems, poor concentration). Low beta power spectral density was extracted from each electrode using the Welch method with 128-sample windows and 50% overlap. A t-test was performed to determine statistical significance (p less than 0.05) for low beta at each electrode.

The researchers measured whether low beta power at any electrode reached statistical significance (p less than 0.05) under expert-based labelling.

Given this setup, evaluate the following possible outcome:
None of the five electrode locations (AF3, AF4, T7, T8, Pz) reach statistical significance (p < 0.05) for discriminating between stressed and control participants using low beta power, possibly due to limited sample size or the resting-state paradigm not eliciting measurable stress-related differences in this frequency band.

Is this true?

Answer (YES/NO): YES